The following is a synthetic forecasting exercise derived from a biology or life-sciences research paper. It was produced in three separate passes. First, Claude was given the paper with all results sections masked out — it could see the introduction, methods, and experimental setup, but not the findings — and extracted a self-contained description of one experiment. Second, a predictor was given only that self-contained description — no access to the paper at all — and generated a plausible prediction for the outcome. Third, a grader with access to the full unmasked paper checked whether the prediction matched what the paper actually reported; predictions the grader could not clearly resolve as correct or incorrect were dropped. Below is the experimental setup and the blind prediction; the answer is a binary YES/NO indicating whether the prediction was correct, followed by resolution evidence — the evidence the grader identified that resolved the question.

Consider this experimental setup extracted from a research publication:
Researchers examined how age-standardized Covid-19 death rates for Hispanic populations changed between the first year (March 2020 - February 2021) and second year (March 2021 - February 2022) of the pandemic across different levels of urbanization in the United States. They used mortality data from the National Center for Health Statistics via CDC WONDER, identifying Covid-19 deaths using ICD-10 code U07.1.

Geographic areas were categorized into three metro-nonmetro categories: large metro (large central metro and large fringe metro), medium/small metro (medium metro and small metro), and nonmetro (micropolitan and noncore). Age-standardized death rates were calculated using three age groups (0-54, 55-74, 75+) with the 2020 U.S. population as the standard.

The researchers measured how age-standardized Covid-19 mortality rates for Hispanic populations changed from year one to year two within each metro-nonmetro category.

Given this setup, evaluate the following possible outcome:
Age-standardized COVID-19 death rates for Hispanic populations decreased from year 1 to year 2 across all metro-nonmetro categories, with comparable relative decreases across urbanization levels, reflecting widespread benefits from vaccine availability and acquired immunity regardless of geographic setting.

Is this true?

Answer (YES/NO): NO